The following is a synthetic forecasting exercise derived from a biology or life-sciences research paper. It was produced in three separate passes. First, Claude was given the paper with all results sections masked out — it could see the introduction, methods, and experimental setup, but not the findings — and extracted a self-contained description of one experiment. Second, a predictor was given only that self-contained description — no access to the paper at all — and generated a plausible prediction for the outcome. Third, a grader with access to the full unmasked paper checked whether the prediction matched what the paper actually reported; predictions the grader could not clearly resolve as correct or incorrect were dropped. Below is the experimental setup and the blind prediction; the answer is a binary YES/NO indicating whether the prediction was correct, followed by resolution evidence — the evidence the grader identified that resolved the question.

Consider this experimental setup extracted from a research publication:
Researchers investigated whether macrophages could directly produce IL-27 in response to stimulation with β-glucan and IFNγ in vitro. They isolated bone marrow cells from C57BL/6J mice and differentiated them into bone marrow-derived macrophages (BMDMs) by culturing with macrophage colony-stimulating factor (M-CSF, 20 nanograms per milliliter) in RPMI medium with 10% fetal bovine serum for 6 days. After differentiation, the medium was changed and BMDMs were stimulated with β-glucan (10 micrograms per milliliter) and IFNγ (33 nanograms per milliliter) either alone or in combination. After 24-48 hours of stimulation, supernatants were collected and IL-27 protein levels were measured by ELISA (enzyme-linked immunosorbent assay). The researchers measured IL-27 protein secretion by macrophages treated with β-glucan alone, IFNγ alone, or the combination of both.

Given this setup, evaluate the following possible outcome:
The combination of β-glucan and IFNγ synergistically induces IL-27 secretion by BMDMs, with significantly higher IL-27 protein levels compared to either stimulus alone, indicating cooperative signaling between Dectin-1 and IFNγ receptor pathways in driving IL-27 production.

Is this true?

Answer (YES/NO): NO